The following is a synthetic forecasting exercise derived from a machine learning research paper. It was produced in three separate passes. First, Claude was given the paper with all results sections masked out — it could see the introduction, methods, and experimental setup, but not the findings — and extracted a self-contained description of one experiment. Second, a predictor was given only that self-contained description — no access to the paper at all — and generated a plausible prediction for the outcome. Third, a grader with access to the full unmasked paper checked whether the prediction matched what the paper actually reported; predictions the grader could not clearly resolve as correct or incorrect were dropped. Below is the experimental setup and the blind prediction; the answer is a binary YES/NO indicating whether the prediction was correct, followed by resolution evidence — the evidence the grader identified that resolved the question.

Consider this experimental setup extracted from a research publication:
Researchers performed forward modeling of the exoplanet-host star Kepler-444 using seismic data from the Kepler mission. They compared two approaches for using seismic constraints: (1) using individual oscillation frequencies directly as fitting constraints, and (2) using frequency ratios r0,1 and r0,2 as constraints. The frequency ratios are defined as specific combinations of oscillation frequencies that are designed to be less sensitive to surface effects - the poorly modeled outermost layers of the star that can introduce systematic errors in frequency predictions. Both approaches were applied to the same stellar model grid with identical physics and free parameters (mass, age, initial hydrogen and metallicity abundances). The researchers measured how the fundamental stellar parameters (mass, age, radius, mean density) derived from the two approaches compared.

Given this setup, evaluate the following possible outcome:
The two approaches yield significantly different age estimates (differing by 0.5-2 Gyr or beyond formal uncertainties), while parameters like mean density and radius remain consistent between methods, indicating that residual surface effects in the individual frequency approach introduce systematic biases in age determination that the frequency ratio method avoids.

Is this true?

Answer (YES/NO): NO